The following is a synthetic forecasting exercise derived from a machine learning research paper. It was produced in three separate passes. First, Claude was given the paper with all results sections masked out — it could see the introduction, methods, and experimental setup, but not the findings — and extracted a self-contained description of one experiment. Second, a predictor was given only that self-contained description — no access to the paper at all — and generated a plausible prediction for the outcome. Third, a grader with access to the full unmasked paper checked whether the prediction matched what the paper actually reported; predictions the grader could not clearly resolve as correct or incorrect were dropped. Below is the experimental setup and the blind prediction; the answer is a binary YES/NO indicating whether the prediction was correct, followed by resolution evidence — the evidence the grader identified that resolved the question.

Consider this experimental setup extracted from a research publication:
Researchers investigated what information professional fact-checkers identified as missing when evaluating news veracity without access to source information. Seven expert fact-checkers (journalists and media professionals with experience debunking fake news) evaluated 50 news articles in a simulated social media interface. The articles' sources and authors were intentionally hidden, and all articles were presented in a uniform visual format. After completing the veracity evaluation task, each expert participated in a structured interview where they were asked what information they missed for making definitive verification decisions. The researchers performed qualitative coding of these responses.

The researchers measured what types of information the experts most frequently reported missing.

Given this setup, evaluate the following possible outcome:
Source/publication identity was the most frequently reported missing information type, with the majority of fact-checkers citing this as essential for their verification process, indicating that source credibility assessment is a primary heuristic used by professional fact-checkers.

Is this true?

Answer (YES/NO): YES